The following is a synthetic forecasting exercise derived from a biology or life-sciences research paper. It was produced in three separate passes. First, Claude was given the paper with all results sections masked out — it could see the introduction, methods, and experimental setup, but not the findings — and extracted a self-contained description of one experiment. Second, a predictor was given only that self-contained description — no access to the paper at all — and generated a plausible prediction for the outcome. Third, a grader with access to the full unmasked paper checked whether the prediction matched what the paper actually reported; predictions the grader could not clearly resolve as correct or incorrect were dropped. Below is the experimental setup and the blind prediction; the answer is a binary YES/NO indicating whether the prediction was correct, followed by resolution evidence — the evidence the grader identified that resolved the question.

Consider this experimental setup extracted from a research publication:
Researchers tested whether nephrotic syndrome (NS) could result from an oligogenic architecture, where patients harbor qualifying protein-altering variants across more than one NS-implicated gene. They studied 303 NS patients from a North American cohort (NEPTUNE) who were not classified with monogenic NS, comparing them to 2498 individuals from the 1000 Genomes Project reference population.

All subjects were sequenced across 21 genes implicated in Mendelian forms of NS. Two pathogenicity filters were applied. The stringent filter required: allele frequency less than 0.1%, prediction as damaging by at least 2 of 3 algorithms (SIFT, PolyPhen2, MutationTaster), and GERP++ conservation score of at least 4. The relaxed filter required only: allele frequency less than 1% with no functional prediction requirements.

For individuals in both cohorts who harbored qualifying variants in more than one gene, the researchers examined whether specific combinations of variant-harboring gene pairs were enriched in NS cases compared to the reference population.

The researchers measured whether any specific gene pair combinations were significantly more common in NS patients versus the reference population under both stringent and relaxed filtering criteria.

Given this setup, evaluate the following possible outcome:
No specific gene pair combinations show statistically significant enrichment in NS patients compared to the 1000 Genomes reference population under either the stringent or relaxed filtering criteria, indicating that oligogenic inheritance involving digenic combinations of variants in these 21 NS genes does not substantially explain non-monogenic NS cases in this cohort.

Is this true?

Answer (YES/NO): YES